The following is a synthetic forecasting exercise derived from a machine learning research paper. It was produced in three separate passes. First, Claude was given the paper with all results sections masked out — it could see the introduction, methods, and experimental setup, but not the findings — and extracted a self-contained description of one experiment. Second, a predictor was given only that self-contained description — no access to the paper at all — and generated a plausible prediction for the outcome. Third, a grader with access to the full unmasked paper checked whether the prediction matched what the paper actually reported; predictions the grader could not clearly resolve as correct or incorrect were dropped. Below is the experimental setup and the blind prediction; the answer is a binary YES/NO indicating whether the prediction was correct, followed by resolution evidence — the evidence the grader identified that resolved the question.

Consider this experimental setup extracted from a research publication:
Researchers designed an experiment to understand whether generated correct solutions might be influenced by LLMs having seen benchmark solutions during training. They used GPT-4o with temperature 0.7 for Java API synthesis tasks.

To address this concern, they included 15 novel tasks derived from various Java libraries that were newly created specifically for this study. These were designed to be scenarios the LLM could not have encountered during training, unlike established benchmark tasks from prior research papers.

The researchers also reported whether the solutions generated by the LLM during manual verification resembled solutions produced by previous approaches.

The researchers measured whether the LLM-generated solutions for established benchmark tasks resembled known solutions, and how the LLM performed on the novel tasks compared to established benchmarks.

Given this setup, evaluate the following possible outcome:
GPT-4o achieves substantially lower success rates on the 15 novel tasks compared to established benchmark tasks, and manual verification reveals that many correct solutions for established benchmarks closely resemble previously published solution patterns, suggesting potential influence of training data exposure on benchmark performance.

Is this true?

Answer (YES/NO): NO